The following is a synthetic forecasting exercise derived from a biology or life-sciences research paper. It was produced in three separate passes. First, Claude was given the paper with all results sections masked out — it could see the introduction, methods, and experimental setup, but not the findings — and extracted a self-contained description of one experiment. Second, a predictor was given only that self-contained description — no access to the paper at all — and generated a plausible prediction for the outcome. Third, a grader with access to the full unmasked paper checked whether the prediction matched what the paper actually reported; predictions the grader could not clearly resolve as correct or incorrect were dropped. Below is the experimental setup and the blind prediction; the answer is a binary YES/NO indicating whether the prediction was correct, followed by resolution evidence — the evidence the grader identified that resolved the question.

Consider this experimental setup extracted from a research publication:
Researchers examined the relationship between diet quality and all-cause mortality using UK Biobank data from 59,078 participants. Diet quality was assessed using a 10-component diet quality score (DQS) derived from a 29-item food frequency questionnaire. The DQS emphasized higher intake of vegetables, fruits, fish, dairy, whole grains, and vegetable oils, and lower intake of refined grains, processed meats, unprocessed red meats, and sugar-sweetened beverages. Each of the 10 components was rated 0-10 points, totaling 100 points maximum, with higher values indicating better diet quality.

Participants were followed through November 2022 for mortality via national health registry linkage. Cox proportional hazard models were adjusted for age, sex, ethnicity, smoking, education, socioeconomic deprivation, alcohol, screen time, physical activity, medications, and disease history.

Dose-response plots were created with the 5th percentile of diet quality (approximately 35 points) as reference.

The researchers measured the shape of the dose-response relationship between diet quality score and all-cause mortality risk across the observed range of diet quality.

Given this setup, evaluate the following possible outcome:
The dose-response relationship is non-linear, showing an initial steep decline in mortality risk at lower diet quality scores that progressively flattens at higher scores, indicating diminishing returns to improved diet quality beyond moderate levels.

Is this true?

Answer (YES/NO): NO